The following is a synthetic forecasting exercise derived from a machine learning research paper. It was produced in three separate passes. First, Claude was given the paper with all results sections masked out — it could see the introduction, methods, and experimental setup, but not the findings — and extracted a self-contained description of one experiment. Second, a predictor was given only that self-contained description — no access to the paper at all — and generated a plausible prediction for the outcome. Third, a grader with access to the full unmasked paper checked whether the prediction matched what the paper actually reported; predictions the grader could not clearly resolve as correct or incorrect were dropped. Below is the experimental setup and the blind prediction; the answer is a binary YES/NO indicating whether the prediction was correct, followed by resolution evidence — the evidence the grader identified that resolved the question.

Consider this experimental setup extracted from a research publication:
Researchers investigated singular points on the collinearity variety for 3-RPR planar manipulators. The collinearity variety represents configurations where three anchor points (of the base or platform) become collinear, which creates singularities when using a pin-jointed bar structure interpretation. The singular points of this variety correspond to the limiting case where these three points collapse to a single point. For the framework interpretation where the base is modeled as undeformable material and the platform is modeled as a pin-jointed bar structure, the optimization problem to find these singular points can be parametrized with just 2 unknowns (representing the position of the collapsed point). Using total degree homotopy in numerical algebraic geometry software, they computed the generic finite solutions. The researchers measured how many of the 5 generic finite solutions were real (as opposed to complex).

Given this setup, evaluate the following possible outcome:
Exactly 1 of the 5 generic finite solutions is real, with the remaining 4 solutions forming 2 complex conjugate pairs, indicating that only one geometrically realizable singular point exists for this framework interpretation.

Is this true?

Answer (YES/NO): NO